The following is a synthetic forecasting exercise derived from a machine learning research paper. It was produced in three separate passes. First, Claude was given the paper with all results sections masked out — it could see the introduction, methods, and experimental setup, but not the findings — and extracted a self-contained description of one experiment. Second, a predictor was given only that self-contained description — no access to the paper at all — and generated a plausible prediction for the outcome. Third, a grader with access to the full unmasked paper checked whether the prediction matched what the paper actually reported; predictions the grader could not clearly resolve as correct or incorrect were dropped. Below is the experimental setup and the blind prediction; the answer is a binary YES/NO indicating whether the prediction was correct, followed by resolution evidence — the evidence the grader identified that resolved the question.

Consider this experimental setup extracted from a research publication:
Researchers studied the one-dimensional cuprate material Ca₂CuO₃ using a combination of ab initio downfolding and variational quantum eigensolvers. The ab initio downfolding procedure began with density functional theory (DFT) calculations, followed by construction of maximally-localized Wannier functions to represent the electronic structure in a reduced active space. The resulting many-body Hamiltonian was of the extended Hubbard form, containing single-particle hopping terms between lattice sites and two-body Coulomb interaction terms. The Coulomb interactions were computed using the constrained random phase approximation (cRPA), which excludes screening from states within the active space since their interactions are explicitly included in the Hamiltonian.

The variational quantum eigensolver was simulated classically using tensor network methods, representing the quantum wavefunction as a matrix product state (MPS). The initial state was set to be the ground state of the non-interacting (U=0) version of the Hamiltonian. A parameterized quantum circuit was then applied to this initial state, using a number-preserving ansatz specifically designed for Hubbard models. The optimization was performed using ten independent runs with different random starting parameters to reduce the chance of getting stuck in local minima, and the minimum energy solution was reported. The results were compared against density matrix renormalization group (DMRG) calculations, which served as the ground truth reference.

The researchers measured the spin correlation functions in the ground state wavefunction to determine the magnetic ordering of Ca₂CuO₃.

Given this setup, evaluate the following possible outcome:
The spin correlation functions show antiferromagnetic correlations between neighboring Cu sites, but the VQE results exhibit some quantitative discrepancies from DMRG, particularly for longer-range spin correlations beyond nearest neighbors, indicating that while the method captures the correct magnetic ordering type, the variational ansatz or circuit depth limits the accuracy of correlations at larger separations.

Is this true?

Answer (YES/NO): NO